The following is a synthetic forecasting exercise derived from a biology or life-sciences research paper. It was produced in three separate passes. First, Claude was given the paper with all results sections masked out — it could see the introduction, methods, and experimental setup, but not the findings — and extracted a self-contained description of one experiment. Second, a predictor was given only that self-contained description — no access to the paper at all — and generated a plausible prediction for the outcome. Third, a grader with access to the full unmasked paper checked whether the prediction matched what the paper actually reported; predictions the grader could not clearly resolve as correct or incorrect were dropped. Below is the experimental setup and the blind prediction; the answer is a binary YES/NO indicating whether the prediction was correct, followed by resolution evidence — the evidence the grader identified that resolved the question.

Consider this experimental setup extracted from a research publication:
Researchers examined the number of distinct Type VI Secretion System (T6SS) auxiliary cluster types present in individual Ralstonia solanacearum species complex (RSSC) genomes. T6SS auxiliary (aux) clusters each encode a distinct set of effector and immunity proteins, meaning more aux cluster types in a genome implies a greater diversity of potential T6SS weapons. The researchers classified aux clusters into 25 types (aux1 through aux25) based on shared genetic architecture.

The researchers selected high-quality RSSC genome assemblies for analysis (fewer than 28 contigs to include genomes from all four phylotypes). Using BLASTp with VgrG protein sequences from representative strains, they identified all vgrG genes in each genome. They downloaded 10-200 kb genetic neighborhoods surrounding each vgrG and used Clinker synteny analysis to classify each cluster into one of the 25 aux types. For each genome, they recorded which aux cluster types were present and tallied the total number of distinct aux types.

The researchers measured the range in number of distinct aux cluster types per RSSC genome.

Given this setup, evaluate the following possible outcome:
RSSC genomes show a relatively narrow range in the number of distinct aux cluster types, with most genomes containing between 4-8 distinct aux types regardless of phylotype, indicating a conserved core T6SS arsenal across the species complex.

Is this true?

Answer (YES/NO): NO